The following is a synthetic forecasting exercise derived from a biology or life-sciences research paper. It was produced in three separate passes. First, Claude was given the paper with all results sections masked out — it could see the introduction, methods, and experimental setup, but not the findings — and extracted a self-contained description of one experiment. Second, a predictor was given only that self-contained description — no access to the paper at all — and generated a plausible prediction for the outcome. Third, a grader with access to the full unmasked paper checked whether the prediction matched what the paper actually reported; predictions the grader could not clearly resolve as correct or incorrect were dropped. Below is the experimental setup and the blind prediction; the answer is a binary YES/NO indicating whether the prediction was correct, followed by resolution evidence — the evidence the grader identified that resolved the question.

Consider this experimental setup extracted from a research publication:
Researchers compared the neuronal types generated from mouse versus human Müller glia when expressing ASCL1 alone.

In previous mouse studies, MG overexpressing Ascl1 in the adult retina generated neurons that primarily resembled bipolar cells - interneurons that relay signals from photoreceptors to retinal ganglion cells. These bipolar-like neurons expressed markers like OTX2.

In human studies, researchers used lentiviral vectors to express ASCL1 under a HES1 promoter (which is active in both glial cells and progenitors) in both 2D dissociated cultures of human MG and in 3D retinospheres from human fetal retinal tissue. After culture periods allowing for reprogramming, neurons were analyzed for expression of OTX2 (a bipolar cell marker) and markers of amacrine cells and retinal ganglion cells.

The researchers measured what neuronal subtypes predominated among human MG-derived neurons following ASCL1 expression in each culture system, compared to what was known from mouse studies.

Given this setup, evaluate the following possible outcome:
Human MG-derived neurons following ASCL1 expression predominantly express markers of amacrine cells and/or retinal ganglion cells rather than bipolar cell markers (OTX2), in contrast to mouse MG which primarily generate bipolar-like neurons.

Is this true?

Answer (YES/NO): YES